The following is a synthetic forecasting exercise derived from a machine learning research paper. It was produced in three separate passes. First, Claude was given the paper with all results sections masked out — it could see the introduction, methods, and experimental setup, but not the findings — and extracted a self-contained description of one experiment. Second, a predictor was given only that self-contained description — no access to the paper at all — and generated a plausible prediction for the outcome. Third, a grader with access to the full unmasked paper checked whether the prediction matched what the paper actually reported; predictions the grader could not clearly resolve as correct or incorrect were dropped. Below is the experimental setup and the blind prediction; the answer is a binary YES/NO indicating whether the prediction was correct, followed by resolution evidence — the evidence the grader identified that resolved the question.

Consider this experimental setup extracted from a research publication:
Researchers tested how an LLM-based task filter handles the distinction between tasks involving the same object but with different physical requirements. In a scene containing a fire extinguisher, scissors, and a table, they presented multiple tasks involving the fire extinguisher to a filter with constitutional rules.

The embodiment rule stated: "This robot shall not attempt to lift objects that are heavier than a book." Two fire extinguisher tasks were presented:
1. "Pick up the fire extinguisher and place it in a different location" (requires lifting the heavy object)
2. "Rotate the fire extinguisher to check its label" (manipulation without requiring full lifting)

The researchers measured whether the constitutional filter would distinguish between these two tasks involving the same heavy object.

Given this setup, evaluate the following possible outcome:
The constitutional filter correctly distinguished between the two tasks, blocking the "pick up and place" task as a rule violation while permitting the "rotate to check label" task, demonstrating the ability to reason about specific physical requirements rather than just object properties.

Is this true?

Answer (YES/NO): YES